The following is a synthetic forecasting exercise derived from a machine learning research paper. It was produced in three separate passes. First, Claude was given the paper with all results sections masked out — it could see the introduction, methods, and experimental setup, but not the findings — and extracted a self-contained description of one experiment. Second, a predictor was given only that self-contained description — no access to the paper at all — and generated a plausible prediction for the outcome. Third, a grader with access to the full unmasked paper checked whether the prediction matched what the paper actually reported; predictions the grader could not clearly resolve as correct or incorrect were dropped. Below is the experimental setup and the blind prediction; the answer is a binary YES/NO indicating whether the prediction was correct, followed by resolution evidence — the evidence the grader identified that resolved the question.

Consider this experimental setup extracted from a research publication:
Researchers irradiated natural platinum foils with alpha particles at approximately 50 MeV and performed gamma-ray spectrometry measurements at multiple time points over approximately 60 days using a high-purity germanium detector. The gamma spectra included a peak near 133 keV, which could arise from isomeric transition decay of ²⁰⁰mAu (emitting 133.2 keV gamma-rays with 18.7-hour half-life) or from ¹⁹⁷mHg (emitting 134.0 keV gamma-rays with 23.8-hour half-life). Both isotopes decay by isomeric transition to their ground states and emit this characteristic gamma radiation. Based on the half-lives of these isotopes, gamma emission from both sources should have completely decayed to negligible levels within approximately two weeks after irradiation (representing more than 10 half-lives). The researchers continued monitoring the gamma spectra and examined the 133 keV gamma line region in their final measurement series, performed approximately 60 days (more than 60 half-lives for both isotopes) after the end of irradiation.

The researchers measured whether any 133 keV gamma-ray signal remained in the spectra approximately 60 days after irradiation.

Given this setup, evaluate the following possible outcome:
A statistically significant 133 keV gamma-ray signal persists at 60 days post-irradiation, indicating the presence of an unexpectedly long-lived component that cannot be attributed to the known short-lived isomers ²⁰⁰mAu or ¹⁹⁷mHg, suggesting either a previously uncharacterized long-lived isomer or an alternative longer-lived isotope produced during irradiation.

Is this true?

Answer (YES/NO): NO